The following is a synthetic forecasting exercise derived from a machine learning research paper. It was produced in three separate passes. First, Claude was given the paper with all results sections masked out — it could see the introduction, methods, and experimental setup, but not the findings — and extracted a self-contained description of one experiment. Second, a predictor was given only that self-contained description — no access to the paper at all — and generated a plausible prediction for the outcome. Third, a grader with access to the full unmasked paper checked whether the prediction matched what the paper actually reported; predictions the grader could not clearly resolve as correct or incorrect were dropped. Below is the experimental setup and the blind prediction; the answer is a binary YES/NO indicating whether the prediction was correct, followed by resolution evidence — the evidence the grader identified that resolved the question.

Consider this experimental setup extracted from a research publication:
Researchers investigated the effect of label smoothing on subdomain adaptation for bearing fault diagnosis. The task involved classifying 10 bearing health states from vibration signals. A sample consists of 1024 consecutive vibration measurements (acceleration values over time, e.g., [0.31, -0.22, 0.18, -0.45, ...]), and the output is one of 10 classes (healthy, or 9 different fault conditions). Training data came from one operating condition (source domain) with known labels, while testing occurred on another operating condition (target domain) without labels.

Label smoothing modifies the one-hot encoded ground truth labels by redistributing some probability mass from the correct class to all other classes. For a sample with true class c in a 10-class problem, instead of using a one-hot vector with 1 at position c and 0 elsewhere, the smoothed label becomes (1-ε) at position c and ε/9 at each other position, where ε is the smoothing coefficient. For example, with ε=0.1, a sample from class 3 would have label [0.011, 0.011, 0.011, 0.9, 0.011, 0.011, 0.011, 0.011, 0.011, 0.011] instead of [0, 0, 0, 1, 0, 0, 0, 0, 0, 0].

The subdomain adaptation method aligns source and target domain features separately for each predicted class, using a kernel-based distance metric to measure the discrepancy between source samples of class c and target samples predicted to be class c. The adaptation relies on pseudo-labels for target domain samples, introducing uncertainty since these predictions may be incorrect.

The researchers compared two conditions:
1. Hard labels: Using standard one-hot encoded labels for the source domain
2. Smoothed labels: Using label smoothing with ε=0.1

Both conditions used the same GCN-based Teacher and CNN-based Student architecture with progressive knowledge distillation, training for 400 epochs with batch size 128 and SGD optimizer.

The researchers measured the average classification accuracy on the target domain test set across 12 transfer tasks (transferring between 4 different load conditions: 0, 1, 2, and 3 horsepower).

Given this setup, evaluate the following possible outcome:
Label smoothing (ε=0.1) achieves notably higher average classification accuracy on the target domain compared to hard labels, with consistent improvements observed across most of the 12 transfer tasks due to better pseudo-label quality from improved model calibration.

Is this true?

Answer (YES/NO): NO